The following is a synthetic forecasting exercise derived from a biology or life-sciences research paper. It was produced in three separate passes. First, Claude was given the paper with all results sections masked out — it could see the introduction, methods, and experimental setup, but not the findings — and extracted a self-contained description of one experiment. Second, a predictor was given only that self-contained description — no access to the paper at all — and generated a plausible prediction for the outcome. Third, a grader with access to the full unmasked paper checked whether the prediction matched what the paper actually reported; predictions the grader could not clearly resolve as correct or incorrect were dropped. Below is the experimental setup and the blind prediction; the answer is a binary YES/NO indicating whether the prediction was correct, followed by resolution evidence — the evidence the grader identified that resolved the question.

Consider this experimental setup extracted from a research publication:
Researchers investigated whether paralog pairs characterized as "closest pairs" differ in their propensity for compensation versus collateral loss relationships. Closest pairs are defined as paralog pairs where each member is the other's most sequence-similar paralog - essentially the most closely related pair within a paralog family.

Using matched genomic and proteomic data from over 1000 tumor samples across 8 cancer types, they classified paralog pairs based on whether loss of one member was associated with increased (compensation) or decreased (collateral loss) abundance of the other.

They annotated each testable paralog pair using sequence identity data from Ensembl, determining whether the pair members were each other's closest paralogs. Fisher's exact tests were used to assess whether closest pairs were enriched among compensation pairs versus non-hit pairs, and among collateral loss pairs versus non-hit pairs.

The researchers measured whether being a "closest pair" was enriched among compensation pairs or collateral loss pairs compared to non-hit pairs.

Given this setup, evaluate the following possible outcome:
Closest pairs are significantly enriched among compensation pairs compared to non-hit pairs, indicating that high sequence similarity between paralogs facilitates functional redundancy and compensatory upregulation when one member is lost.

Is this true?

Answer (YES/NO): YES